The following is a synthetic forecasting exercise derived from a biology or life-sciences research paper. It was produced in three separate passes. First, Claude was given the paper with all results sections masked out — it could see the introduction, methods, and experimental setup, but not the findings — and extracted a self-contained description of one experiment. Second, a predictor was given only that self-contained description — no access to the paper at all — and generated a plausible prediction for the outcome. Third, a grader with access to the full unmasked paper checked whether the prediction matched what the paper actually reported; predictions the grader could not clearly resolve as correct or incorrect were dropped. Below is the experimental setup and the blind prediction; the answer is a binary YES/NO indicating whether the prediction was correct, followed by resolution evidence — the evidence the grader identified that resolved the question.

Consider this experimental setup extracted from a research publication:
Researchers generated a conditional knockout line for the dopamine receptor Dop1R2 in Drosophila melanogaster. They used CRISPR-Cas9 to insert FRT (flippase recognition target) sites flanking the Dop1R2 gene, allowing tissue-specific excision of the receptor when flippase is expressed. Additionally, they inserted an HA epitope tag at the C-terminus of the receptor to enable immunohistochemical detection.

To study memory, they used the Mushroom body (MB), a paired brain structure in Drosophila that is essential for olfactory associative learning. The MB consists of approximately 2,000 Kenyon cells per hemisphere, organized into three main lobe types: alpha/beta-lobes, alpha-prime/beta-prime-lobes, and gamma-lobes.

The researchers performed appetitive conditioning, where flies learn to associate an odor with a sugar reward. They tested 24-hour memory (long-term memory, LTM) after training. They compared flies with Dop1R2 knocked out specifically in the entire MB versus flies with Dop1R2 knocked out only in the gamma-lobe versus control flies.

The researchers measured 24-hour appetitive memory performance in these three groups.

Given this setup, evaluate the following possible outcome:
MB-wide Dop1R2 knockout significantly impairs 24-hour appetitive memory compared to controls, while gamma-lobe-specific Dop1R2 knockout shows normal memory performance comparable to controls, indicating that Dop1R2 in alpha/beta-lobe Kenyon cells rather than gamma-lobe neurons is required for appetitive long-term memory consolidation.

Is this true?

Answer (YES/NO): YES